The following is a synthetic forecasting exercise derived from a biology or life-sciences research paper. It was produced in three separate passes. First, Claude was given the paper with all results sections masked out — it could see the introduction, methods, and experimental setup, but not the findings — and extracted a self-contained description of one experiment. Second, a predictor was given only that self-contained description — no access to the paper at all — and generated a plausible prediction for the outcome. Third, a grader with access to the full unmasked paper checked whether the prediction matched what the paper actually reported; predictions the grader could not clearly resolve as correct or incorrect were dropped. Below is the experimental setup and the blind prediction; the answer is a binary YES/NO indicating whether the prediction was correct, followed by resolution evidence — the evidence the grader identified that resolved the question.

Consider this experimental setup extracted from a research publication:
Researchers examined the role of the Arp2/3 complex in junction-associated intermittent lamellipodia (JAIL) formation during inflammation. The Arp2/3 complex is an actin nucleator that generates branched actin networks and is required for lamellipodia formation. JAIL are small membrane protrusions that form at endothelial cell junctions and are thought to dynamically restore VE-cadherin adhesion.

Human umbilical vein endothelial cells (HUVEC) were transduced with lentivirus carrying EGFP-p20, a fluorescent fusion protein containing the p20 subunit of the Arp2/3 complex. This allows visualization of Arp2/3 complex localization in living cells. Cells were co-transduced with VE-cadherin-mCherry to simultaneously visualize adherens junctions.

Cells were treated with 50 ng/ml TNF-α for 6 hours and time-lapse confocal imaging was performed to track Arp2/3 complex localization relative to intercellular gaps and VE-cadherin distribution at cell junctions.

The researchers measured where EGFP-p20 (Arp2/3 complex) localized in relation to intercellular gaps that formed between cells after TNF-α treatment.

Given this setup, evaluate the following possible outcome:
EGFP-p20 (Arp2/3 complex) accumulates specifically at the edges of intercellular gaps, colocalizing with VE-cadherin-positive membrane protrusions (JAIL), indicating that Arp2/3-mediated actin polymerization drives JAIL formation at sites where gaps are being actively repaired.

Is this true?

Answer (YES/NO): NO